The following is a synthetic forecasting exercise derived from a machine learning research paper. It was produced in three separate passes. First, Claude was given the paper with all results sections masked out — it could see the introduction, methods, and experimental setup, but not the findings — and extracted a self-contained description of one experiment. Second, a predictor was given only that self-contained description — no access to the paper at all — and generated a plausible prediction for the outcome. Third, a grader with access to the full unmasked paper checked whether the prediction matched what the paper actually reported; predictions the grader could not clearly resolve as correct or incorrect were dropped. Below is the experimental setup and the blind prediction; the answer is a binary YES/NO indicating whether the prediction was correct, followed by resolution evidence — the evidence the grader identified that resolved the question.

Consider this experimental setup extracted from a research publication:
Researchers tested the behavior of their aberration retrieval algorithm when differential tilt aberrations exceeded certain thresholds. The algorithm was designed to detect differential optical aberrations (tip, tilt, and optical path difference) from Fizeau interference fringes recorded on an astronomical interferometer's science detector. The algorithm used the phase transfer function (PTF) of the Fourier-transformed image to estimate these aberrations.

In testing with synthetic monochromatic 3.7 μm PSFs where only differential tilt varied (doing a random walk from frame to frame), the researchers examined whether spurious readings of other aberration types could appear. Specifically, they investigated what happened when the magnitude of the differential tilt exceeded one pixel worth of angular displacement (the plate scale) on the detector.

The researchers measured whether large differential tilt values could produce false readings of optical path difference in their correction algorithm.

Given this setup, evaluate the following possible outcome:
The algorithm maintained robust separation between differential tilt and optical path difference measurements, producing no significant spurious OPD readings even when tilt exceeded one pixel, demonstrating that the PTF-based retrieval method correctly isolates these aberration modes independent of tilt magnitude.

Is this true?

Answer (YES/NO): NO